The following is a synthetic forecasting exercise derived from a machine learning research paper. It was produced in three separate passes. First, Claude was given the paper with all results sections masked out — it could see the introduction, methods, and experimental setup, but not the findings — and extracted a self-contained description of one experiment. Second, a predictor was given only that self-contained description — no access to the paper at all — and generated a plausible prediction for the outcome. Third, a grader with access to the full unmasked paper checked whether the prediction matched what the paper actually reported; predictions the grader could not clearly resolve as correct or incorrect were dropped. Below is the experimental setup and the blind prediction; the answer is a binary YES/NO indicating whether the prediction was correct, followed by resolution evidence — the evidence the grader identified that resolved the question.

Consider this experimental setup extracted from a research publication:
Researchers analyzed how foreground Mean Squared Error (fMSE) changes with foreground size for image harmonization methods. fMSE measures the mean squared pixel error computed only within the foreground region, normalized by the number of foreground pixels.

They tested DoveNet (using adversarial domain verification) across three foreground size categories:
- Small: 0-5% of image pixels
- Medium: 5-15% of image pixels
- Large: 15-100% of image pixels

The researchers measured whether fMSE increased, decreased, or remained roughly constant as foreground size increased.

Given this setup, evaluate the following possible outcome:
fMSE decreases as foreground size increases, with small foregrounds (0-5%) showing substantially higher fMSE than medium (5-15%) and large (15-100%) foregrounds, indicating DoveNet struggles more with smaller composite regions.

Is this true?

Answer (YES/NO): NO